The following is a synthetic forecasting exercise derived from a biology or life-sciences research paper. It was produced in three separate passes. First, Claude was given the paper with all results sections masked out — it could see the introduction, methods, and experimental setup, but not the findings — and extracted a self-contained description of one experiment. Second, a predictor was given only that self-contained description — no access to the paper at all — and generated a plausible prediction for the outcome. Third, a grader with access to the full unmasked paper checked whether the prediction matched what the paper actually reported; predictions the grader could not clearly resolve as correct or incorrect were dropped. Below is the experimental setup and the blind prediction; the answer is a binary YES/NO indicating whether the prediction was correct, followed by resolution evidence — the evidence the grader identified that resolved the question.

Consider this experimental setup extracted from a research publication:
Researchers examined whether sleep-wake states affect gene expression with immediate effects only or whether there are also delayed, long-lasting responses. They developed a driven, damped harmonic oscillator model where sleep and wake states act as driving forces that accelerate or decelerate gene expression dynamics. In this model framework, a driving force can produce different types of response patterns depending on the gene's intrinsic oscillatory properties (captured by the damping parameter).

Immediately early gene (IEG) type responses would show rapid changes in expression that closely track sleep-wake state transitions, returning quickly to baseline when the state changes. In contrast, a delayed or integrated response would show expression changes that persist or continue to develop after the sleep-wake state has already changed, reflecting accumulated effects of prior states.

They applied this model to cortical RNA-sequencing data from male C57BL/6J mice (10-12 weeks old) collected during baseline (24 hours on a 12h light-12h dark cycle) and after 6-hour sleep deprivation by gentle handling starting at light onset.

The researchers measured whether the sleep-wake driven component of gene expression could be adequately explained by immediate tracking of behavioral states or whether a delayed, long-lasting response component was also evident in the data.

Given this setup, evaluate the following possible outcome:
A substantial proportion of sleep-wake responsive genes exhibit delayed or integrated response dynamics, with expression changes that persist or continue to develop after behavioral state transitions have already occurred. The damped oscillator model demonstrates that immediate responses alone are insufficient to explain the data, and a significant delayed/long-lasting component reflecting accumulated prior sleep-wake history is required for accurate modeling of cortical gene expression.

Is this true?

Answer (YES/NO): YES